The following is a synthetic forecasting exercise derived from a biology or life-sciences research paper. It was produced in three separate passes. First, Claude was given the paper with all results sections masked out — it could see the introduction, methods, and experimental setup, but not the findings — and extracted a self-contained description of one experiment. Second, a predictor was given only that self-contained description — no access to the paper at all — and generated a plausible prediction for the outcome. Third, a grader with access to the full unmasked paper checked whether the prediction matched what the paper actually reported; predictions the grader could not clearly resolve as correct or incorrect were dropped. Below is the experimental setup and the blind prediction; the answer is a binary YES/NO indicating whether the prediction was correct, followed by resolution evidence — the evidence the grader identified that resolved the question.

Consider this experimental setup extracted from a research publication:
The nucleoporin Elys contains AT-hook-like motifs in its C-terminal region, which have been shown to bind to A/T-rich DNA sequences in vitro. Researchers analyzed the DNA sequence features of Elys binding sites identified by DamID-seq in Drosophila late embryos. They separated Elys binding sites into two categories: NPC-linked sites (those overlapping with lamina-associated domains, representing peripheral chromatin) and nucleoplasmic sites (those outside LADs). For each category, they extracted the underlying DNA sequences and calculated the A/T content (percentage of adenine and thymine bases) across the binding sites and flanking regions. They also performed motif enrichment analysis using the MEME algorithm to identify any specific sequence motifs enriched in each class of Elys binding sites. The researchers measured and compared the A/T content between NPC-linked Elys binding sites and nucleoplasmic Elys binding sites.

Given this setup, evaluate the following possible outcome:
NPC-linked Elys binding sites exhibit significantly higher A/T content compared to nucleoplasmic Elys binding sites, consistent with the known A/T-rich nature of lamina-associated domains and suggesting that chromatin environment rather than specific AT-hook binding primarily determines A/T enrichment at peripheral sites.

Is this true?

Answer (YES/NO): NO